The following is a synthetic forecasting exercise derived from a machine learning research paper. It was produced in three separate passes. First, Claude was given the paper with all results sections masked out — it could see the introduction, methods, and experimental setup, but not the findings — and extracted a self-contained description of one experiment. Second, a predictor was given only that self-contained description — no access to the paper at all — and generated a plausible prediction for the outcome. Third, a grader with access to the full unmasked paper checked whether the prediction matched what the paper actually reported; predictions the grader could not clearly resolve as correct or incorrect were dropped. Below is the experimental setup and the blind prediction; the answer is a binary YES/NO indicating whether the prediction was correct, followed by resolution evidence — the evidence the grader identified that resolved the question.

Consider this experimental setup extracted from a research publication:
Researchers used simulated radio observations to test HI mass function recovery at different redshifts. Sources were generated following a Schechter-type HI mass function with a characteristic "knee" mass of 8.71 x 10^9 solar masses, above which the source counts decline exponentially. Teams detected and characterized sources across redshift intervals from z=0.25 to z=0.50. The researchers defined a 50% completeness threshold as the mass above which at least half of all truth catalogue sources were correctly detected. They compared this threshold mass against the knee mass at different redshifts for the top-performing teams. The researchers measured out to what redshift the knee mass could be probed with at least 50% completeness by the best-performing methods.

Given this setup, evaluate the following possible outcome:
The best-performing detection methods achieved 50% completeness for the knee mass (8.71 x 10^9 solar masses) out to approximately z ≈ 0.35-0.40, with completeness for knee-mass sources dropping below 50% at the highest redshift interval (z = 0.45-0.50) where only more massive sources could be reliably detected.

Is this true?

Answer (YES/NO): NO